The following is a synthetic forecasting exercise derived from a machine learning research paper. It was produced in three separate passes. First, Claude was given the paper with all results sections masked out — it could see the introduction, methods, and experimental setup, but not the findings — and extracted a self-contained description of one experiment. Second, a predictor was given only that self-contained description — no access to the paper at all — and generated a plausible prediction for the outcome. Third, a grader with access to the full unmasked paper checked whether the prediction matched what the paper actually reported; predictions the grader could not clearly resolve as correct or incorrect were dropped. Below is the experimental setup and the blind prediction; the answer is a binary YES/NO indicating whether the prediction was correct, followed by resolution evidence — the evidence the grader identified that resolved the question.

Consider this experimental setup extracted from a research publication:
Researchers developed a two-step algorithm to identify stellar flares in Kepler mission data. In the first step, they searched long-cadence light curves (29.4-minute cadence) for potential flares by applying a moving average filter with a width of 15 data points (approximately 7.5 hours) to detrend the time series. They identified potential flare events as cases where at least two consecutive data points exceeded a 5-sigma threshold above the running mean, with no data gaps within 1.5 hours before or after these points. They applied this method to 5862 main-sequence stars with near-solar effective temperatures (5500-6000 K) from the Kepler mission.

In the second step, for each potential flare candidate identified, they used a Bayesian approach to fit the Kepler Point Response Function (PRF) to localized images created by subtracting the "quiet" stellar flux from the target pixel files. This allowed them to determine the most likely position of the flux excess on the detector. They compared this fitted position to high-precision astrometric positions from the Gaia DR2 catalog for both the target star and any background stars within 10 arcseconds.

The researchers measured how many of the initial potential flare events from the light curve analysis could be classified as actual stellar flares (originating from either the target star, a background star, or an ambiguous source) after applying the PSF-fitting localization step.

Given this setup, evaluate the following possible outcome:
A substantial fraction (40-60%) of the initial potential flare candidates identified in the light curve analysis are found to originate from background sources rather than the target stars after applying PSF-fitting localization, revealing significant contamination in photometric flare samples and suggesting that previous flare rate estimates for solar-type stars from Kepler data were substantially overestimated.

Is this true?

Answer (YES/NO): NO